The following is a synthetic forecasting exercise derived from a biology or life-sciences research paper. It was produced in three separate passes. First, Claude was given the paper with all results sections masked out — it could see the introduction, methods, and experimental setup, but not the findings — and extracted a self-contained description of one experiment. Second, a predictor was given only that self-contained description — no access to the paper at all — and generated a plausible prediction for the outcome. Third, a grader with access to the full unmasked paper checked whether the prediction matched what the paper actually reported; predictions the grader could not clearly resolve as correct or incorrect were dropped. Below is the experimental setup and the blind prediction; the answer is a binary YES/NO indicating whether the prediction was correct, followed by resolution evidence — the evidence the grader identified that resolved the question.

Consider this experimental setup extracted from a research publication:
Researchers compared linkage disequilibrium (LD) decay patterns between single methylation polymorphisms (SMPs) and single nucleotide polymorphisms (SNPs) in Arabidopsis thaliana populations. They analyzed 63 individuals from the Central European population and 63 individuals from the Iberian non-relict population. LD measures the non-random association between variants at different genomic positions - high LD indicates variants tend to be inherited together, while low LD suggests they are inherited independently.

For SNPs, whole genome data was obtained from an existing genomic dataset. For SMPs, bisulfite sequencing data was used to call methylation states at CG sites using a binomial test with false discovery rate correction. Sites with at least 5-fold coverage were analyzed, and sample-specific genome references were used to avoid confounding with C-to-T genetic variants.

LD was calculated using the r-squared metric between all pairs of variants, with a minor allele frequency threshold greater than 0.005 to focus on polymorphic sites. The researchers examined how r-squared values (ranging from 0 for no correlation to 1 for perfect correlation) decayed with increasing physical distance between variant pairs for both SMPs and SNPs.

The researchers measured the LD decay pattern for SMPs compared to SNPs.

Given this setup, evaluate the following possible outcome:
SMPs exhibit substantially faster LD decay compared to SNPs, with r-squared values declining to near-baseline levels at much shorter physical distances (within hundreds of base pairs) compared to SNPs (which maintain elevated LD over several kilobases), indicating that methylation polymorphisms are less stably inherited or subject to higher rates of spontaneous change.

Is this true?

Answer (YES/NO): YES